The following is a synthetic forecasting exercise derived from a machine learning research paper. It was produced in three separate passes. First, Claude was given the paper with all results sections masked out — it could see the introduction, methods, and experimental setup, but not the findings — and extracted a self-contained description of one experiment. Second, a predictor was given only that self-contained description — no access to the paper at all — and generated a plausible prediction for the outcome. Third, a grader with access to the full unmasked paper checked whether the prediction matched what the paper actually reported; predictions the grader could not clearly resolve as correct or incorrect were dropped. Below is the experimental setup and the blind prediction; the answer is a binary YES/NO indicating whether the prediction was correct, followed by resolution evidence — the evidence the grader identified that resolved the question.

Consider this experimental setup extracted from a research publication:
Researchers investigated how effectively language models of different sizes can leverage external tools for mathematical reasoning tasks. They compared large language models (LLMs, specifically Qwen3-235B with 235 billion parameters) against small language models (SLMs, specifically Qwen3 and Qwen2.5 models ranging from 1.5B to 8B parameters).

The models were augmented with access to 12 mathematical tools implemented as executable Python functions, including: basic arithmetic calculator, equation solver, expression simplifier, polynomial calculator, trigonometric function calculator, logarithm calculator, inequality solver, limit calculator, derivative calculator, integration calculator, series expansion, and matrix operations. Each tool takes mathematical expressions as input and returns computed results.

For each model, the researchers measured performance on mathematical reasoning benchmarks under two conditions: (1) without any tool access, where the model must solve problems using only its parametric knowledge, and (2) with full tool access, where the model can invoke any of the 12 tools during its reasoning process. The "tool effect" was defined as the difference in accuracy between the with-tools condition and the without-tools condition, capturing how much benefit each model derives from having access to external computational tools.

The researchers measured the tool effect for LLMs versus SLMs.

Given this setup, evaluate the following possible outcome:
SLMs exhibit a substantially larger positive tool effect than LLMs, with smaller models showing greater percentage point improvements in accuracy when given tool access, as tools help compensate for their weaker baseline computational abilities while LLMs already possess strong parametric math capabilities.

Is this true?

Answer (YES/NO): NO